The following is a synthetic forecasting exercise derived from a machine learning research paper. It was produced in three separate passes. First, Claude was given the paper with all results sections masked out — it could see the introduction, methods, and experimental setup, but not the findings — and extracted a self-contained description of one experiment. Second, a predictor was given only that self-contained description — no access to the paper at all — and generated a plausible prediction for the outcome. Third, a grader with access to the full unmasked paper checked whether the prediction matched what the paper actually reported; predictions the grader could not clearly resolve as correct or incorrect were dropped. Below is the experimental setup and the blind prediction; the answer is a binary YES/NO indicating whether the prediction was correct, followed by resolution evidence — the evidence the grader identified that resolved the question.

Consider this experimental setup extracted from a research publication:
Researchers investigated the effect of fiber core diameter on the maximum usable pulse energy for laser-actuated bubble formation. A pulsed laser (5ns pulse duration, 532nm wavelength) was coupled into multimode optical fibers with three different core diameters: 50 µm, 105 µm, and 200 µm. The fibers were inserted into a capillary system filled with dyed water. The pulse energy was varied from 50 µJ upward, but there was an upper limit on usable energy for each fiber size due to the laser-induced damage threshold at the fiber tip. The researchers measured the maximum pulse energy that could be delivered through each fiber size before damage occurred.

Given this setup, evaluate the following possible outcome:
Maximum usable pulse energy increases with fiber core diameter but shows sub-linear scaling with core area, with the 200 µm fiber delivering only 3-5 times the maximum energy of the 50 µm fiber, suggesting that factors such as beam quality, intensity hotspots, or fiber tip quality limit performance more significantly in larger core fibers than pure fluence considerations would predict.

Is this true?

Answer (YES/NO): NO